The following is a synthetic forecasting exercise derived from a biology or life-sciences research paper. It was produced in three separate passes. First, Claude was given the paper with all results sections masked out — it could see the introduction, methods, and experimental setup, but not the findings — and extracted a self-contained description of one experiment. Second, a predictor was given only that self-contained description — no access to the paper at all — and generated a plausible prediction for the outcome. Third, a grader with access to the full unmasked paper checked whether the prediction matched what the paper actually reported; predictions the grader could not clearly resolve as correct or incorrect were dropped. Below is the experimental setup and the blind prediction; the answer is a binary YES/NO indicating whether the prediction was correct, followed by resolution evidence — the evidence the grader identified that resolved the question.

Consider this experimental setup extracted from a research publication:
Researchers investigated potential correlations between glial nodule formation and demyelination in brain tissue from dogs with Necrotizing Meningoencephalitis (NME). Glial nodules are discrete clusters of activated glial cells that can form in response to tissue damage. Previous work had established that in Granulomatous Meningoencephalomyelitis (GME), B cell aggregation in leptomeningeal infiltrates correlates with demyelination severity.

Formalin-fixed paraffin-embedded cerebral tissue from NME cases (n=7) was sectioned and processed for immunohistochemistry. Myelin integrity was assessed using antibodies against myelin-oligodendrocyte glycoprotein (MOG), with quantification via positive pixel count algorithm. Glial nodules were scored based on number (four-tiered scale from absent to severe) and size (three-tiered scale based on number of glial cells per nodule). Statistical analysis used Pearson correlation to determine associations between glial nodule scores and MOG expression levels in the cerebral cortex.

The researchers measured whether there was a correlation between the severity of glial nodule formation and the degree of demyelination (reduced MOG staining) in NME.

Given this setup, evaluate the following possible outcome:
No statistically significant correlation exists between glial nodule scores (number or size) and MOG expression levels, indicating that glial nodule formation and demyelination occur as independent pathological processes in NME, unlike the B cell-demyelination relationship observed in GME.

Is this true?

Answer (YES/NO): YES